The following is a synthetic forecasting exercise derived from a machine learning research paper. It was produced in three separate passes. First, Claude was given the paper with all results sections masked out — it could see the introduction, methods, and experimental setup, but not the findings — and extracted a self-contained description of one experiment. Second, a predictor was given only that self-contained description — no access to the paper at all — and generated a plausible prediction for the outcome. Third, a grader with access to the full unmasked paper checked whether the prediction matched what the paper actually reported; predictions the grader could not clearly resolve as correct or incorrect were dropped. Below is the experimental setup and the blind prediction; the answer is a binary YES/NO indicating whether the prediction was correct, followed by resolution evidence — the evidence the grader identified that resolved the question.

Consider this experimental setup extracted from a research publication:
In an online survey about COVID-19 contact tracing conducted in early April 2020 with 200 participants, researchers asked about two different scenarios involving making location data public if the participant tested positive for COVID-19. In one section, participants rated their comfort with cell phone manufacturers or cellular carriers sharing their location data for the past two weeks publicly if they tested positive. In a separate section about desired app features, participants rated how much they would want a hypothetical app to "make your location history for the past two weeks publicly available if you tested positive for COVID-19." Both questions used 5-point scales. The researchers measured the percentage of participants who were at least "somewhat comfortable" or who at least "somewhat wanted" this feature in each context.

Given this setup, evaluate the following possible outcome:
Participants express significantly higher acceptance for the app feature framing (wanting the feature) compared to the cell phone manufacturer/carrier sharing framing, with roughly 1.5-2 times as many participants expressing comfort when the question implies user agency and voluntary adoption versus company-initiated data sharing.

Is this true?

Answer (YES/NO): YES